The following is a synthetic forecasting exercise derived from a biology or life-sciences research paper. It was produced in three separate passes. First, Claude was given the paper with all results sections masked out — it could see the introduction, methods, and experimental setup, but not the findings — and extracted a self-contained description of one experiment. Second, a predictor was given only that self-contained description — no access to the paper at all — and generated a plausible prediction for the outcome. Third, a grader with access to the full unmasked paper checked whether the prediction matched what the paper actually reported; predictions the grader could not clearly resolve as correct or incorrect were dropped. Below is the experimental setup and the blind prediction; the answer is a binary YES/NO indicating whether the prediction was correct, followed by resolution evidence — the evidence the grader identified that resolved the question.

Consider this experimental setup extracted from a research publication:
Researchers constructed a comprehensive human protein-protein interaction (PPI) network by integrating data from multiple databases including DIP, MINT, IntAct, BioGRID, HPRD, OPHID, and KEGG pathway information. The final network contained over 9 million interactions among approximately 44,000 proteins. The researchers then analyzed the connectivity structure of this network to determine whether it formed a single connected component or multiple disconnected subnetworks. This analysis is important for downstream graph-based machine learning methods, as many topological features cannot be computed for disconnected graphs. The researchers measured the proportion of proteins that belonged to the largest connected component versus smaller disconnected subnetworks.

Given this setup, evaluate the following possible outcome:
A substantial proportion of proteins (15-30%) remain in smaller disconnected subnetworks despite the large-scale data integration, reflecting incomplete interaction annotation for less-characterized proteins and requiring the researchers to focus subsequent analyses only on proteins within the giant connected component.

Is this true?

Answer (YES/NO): NO